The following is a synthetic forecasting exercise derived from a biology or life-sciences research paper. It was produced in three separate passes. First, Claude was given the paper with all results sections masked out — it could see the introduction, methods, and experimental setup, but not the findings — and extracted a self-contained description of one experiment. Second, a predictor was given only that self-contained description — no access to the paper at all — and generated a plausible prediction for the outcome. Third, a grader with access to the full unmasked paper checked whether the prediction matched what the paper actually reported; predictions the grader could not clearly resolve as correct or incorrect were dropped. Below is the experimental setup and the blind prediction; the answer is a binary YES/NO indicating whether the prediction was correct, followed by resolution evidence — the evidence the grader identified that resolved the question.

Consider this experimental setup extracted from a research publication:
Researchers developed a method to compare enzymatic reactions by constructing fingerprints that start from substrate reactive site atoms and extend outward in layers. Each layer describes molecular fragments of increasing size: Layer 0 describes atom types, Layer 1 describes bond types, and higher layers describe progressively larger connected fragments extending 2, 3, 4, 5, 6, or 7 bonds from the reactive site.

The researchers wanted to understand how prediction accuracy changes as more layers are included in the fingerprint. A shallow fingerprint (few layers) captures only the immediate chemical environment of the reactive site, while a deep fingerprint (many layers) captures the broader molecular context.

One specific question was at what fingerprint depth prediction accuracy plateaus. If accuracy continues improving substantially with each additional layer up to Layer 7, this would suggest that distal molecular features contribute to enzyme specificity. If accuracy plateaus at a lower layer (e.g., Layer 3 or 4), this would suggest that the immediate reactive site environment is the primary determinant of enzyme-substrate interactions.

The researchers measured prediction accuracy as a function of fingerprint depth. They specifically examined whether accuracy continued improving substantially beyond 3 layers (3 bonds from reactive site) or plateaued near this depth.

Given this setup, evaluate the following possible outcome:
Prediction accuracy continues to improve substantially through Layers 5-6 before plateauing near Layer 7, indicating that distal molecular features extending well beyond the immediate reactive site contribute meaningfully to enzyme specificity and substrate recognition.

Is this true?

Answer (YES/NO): NO